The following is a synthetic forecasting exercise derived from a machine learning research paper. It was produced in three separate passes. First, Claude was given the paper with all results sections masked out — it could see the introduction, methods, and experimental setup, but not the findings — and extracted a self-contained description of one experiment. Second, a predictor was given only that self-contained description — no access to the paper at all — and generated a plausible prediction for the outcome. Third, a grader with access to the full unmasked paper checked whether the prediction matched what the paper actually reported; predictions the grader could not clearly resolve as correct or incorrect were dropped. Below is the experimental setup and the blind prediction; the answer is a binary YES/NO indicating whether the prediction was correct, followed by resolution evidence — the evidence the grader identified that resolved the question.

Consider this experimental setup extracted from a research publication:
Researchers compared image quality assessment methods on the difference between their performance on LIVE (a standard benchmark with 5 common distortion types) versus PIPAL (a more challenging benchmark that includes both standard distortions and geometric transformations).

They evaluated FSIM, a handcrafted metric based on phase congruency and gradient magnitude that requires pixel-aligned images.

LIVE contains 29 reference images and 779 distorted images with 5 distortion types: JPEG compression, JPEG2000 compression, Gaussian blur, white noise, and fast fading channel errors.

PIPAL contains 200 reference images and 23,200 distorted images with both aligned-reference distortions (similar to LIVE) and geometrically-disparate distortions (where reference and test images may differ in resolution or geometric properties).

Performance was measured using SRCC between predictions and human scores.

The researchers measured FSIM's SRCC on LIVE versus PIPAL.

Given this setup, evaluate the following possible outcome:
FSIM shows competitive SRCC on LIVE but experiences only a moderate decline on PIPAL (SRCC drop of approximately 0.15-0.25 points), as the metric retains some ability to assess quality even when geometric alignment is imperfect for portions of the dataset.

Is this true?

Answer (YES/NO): NO